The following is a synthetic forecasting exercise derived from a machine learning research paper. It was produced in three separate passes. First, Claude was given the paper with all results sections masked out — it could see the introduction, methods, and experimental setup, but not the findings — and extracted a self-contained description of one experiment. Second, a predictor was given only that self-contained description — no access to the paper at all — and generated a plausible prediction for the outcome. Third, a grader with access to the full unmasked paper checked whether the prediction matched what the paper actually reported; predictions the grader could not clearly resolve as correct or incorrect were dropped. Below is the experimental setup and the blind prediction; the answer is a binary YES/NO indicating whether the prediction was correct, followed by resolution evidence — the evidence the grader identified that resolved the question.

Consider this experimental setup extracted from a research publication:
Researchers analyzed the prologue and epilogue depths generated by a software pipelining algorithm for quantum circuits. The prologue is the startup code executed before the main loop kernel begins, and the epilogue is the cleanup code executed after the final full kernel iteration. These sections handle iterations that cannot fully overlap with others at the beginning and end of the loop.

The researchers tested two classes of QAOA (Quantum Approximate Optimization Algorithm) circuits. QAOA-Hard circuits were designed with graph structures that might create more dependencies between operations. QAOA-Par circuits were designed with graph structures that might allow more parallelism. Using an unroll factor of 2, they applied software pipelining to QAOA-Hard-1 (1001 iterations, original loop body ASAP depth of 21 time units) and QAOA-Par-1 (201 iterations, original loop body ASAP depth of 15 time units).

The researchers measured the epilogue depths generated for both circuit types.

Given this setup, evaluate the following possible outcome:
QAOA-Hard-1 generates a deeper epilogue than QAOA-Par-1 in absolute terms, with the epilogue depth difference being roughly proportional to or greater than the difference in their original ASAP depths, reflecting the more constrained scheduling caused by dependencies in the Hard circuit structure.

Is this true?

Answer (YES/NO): YES